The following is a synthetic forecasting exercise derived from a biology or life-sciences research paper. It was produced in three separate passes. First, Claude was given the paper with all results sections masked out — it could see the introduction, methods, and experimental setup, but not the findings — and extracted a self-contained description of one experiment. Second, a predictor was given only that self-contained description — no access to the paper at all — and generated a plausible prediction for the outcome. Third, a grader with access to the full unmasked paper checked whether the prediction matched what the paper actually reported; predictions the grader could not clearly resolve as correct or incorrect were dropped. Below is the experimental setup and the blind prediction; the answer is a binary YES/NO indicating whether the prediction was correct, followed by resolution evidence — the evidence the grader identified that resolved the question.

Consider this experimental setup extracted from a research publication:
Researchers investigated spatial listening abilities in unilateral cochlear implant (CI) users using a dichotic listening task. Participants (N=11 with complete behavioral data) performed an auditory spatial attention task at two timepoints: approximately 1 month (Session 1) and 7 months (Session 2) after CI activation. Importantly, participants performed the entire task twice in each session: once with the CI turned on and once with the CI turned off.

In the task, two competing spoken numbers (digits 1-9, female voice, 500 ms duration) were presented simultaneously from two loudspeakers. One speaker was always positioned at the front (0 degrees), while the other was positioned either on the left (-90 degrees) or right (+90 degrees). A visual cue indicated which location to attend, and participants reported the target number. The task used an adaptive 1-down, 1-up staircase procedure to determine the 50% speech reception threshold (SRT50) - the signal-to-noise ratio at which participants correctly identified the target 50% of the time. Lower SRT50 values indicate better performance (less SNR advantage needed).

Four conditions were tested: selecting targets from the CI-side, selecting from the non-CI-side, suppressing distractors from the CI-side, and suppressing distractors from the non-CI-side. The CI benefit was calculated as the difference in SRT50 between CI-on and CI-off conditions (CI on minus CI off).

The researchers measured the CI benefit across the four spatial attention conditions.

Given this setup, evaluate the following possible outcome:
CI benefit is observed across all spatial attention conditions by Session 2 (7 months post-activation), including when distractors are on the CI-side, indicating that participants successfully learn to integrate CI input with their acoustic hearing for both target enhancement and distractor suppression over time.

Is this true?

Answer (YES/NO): NO